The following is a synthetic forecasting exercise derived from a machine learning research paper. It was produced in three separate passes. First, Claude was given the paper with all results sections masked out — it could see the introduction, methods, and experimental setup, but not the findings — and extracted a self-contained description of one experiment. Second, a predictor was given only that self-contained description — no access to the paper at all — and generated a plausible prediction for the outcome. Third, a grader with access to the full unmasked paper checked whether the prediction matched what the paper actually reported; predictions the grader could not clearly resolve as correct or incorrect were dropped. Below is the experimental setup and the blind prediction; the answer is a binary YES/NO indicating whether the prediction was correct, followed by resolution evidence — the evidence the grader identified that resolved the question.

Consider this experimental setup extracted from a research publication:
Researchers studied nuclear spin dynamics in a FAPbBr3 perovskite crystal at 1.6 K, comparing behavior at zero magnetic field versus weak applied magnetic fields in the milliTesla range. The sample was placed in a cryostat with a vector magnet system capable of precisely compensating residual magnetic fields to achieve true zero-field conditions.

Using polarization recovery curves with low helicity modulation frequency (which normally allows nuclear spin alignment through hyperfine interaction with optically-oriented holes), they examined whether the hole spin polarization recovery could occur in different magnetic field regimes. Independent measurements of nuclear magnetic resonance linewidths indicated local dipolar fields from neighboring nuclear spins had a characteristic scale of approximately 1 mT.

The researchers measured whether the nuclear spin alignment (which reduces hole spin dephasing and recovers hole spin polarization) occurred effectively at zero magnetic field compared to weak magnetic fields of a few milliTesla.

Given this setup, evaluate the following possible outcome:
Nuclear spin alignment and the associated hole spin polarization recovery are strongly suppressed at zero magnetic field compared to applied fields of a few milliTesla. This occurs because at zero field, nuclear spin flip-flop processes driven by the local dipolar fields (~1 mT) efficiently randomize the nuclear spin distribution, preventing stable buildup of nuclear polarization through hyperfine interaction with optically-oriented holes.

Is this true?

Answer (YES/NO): YES